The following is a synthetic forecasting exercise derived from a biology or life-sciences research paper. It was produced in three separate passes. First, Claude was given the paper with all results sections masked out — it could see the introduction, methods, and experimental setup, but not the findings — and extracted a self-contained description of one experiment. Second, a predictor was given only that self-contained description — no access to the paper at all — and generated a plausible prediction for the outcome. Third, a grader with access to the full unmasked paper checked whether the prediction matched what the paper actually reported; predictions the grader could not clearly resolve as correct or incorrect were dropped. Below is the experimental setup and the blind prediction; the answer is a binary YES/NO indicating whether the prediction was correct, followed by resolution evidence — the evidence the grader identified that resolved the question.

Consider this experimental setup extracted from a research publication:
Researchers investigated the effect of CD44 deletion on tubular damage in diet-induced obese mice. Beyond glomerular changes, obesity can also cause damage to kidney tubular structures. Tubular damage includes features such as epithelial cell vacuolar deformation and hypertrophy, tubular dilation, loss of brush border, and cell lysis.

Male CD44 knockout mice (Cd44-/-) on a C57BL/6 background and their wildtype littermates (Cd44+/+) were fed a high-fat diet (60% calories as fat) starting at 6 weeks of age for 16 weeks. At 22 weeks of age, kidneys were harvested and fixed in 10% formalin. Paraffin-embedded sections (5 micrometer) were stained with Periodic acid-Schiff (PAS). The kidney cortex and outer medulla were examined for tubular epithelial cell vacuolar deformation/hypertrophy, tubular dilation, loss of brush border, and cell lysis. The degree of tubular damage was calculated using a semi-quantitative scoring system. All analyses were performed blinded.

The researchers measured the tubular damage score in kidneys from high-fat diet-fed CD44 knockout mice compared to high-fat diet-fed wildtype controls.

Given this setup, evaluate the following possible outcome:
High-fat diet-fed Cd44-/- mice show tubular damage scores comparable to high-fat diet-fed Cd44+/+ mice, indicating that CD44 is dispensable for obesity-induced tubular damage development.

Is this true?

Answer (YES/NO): NO